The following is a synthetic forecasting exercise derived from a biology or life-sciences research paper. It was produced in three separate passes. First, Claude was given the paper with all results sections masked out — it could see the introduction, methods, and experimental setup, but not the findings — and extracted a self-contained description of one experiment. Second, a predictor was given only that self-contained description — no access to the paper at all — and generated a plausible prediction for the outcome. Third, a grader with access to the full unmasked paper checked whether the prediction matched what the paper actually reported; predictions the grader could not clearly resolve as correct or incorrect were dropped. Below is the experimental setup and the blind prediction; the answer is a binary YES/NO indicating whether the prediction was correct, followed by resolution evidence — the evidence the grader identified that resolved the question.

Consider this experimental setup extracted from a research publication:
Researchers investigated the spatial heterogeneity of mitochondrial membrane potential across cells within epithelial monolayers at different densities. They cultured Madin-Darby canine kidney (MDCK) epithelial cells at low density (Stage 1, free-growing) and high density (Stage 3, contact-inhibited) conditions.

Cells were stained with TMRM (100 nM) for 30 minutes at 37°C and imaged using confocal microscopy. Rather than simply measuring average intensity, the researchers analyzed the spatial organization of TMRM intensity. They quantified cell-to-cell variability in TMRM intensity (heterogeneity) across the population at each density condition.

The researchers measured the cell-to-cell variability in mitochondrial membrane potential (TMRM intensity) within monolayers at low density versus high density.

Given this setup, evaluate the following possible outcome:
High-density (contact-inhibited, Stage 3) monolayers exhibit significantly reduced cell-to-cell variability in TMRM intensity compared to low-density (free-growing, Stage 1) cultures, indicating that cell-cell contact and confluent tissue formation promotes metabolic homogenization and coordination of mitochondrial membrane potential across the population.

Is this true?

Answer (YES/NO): YES